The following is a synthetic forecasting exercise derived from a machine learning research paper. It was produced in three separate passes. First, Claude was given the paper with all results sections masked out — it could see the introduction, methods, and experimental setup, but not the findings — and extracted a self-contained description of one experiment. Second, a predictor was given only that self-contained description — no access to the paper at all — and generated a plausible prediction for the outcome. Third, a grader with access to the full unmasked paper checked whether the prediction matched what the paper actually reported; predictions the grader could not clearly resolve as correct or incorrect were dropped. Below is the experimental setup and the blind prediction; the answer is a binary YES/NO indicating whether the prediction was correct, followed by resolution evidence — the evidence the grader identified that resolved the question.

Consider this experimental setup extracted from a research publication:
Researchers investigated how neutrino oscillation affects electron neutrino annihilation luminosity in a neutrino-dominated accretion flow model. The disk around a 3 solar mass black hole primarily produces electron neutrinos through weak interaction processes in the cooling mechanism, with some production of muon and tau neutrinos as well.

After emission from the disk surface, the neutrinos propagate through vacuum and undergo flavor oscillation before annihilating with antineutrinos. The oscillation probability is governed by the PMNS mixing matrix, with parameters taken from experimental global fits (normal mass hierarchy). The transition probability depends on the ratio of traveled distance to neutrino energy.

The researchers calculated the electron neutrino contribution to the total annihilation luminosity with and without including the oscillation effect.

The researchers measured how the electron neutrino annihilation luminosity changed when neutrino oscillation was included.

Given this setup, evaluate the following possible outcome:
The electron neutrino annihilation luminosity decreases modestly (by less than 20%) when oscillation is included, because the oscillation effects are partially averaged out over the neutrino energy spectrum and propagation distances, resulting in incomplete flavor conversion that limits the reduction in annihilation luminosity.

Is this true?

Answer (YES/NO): NO